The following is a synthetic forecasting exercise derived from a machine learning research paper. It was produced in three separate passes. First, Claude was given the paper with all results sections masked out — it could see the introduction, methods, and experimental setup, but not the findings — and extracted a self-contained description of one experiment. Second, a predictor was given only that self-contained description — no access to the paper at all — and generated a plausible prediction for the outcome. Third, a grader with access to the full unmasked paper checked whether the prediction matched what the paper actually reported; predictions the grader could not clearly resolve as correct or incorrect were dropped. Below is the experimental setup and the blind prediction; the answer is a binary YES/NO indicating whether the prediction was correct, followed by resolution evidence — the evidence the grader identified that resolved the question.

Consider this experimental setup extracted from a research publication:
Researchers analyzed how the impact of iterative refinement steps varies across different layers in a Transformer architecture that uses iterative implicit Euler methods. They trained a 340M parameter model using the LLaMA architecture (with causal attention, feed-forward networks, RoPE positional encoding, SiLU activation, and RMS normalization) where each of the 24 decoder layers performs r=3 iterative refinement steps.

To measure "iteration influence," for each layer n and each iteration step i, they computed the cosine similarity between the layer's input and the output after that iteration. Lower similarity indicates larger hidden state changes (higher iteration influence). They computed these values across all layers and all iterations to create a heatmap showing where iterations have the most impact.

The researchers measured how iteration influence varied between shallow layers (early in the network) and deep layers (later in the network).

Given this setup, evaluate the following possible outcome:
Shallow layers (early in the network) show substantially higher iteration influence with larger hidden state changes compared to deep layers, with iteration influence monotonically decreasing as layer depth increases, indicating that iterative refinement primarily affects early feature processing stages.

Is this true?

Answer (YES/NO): NO